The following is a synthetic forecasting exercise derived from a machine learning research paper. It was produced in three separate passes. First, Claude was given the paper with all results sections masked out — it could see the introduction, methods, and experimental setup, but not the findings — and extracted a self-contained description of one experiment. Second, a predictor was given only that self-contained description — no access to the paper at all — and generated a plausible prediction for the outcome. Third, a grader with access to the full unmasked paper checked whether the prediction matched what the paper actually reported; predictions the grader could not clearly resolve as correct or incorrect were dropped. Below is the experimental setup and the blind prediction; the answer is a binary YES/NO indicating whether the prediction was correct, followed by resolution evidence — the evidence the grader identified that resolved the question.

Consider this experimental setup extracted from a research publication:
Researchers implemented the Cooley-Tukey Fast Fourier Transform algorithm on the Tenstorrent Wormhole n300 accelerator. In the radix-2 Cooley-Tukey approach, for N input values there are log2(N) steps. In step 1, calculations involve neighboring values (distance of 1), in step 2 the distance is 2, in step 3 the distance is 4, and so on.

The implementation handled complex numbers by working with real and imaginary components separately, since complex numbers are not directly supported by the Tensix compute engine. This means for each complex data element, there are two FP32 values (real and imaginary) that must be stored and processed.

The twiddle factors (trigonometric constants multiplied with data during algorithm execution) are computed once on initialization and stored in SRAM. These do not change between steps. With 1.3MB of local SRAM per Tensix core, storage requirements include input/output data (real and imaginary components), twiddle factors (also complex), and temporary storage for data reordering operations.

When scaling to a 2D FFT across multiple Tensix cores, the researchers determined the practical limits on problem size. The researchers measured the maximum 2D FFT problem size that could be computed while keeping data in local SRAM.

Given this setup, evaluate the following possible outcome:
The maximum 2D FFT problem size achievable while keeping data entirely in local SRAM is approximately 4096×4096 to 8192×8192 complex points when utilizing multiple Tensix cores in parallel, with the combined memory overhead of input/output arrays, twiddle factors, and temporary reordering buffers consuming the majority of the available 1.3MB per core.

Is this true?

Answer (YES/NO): NO